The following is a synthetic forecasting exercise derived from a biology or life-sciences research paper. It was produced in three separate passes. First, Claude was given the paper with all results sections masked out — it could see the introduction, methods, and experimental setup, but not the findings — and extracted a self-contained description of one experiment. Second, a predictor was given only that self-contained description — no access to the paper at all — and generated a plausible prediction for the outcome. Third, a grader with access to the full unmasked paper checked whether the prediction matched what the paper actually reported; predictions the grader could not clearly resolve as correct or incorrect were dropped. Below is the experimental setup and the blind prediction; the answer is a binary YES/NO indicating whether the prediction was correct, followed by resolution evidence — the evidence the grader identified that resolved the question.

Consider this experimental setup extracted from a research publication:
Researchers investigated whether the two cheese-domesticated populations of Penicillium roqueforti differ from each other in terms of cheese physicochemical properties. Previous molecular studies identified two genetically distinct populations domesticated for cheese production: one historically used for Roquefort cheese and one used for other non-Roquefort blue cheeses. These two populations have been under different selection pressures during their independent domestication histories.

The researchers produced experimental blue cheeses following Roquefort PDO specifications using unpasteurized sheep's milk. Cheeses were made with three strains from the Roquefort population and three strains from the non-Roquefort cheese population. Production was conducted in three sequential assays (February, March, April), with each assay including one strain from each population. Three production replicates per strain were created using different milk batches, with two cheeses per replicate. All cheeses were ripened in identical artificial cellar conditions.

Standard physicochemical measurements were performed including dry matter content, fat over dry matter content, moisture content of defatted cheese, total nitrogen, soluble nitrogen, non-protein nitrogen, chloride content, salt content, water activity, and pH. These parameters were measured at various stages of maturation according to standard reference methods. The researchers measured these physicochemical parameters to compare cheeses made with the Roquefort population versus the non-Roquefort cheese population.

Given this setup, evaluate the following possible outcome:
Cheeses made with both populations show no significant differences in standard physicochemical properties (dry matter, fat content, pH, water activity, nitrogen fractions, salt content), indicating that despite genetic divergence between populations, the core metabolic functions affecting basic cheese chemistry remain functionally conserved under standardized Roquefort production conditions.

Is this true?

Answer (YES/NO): NO